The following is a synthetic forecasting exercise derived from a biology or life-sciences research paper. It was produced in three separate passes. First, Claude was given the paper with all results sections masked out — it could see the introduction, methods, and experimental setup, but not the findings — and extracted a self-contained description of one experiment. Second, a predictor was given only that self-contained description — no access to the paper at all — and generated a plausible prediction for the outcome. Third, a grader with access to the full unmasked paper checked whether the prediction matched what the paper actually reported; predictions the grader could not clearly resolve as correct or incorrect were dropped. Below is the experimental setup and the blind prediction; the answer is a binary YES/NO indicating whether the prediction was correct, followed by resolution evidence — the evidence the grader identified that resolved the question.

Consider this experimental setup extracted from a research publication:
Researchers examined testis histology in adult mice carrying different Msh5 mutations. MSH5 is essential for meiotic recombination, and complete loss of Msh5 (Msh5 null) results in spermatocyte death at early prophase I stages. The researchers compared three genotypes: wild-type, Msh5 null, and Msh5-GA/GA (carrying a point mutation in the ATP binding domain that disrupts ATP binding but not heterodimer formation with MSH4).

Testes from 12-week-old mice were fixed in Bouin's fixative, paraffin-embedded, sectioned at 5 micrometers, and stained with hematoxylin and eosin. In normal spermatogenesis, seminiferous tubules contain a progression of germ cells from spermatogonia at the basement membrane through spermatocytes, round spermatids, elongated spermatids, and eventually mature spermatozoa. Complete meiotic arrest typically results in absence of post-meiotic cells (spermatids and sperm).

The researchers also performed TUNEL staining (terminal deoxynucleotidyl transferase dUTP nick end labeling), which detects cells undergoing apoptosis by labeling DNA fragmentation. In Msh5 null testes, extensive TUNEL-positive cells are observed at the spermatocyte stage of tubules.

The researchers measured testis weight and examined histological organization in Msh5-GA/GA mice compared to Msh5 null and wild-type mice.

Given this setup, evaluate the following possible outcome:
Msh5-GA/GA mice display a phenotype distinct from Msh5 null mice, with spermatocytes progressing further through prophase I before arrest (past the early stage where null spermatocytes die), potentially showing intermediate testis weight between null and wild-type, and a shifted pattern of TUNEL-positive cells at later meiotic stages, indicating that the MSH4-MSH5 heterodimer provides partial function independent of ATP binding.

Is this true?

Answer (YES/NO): YES